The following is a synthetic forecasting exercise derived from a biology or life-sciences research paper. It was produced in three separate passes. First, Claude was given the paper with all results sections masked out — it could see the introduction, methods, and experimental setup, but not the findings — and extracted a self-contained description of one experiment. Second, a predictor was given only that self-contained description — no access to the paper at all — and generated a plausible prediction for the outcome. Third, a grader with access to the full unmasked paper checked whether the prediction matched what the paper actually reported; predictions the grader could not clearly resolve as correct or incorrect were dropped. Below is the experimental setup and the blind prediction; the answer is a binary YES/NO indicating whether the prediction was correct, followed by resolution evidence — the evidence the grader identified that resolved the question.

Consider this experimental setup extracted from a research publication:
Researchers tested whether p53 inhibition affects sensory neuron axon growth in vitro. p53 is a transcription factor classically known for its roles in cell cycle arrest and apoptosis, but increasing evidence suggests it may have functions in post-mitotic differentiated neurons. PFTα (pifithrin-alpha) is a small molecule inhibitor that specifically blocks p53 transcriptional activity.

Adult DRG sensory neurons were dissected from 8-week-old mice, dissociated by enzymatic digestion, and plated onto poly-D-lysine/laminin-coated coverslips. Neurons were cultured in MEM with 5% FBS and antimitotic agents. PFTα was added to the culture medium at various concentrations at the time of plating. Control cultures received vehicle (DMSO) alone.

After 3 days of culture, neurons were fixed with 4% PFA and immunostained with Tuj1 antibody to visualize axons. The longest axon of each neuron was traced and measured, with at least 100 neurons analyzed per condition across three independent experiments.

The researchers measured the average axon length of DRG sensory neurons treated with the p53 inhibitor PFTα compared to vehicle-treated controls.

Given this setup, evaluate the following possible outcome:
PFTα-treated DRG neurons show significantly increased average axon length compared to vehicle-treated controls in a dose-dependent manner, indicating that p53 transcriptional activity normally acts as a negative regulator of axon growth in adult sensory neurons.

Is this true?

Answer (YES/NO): NO